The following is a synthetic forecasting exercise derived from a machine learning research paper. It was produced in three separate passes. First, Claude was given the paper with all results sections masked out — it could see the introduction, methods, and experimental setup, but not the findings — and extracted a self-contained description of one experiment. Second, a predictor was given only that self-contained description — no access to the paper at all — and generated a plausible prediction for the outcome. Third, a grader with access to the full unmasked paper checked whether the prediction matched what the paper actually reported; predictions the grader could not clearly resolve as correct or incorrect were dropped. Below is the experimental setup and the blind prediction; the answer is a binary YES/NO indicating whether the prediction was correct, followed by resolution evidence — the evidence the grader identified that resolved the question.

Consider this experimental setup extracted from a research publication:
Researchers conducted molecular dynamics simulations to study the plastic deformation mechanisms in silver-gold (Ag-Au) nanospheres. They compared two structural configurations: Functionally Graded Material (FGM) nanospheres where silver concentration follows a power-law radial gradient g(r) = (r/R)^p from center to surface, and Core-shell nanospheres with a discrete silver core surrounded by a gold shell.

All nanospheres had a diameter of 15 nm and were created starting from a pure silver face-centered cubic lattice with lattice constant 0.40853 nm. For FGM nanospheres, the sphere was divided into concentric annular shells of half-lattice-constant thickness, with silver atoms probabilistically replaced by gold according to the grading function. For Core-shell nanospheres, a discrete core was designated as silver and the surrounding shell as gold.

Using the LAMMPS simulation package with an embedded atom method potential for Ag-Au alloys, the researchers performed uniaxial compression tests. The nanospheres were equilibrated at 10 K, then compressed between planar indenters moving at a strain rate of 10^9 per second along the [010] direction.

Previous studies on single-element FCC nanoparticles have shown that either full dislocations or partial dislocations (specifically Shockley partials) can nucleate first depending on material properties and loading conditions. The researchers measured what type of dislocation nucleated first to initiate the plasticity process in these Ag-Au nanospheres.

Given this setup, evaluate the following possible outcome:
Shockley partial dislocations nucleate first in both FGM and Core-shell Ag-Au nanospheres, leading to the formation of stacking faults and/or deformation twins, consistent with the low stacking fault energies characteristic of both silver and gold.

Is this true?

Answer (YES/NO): YES